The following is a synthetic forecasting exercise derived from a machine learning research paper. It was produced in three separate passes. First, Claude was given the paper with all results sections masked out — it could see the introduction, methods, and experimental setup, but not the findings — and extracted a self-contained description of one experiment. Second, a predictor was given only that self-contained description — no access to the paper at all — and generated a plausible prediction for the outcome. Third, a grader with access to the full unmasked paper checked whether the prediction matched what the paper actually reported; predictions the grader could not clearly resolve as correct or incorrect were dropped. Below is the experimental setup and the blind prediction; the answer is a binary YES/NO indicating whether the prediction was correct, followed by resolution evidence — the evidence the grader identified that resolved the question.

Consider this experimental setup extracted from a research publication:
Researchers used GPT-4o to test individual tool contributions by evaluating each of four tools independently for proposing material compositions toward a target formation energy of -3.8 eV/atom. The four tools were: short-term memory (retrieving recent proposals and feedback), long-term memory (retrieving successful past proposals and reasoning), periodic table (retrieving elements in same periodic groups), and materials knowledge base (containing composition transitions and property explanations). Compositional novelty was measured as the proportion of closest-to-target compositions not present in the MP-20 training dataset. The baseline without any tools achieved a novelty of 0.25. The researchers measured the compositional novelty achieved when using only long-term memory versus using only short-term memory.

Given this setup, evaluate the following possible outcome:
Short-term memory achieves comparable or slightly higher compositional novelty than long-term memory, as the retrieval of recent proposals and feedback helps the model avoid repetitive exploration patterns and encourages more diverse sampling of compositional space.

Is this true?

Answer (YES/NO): NO